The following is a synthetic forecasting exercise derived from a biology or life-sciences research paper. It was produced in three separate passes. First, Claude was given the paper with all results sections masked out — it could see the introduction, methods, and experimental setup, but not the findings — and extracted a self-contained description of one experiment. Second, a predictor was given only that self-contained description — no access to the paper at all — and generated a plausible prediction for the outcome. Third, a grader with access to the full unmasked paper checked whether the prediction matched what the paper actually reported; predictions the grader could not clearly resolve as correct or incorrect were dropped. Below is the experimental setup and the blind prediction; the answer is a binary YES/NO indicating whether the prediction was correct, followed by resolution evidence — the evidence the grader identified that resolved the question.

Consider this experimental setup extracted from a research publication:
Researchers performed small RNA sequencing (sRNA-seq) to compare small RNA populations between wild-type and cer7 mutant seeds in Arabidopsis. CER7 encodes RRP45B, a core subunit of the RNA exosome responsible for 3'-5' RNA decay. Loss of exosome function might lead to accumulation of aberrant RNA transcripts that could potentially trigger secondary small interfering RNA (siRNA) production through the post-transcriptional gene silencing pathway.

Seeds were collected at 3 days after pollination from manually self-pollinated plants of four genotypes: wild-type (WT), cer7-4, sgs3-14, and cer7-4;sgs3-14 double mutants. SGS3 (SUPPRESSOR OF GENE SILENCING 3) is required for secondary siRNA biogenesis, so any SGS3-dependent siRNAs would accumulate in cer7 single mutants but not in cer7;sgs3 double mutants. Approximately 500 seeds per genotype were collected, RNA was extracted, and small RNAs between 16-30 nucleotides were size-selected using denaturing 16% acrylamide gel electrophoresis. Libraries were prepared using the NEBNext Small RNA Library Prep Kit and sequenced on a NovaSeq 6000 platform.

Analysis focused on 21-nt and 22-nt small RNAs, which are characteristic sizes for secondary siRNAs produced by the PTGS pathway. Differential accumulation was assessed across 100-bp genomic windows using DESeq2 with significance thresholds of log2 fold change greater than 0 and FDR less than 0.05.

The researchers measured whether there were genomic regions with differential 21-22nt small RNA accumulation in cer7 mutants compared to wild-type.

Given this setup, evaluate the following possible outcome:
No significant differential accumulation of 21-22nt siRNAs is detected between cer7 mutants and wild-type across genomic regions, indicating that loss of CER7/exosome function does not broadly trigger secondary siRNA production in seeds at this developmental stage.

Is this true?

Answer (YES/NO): NO